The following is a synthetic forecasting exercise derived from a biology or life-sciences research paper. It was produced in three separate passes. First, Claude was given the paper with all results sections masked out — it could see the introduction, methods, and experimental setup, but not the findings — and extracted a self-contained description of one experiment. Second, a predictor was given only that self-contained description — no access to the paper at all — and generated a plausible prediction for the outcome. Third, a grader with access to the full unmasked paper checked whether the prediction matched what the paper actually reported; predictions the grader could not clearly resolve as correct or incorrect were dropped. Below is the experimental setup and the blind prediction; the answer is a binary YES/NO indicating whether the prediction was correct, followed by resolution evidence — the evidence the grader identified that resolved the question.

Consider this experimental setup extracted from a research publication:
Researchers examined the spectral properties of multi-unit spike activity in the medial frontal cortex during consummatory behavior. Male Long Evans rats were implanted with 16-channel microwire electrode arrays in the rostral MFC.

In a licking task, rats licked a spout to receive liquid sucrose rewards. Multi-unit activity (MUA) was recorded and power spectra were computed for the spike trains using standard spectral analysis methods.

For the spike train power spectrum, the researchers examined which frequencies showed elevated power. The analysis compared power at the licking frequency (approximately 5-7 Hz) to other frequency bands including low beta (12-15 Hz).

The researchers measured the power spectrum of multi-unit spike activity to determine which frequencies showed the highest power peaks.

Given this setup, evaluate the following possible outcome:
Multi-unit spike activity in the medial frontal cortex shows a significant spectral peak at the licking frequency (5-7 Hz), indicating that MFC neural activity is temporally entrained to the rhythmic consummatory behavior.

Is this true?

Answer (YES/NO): NO